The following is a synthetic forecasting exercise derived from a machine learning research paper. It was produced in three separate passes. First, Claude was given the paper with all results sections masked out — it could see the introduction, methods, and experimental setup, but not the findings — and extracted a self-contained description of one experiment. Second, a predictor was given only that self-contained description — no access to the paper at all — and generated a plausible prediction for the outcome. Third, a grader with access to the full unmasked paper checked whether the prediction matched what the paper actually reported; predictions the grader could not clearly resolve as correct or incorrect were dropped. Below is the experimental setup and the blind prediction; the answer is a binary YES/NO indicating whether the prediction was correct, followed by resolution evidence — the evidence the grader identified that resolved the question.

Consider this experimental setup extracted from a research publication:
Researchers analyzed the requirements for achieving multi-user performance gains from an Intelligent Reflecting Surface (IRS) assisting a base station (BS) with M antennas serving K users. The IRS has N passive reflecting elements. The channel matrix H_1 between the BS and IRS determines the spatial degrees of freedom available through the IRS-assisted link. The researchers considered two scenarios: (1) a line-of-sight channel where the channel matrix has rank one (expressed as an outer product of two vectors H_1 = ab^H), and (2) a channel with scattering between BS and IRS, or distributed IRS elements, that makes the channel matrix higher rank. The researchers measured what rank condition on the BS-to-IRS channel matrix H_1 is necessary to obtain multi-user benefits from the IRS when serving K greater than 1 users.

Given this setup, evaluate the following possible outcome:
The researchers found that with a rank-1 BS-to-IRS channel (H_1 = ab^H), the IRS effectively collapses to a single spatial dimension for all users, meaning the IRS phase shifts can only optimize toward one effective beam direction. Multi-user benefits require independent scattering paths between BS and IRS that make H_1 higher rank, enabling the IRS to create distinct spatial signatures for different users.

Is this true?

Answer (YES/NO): YES